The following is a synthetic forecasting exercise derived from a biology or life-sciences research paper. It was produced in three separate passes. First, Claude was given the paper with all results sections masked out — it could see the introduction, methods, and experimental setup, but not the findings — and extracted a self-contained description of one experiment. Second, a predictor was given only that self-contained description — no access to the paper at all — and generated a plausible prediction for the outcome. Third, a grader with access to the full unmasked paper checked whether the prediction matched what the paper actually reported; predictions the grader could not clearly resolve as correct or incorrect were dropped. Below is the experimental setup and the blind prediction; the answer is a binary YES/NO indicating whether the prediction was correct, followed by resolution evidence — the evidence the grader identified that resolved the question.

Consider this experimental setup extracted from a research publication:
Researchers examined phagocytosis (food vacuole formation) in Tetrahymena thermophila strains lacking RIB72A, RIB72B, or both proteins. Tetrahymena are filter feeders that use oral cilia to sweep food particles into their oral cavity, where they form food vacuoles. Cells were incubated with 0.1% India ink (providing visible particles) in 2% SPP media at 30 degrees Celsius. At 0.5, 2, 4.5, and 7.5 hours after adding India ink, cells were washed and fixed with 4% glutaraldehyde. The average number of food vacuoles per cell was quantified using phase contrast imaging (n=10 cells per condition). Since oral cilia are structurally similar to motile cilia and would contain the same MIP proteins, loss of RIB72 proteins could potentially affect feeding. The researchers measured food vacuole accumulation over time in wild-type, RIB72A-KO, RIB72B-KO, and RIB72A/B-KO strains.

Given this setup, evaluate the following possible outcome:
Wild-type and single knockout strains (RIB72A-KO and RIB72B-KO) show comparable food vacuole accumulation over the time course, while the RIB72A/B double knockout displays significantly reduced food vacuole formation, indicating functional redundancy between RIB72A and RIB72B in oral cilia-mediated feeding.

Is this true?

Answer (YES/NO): NO